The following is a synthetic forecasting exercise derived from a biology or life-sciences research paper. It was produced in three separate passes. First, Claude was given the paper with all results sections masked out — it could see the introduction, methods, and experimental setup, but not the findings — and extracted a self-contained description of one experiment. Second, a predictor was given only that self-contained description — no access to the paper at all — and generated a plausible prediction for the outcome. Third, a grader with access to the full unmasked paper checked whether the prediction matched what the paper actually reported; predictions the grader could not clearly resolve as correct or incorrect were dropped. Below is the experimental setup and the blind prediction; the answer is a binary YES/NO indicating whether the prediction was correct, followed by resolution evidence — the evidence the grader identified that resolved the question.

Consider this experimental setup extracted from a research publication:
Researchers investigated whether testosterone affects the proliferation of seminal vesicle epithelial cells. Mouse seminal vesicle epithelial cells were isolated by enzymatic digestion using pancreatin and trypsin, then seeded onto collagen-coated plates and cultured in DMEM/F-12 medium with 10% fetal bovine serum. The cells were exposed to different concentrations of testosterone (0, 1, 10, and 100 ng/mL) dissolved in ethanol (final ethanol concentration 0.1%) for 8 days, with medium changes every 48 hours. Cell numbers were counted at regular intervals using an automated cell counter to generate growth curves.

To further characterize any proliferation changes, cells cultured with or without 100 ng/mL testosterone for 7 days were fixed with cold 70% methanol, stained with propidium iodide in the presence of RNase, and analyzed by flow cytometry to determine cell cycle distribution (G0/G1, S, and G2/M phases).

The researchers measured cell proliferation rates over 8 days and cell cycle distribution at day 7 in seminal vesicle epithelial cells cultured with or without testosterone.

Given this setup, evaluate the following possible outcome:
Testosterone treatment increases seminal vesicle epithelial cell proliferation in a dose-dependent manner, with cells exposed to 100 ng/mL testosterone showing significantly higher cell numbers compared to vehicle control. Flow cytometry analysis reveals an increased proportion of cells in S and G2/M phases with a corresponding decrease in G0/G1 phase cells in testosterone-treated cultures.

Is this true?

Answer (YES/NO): NO